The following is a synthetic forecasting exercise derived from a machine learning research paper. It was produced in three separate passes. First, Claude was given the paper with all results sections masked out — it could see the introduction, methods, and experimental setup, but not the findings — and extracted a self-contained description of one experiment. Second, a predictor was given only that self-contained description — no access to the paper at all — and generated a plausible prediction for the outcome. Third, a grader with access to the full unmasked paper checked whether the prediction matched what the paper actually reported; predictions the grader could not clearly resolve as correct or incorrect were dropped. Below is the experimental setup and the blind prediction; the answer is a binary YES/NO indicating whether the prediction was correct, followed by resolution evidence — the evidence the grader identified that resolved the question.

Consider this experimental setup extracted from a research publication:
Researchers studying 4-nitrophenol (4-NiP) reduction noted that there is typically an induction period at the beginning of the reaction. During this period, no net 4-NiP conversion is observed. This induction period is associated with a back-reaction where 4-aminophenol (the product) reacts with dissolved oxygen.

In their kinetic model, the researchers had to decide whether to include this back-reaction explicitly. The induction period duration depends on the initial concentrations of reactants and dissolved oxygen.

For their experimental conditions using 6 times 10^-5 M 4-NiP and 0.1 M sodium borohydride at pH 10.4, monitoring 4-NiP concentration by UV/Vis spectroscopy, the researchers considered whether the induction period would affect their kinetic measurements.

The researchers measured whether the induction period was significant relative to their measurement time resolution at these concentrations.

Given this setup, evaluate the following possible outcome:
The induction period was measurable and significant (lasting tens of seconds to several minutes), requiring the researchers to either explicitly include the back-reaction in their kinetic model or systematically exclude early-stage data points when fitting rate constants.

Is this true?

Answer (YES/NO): NO